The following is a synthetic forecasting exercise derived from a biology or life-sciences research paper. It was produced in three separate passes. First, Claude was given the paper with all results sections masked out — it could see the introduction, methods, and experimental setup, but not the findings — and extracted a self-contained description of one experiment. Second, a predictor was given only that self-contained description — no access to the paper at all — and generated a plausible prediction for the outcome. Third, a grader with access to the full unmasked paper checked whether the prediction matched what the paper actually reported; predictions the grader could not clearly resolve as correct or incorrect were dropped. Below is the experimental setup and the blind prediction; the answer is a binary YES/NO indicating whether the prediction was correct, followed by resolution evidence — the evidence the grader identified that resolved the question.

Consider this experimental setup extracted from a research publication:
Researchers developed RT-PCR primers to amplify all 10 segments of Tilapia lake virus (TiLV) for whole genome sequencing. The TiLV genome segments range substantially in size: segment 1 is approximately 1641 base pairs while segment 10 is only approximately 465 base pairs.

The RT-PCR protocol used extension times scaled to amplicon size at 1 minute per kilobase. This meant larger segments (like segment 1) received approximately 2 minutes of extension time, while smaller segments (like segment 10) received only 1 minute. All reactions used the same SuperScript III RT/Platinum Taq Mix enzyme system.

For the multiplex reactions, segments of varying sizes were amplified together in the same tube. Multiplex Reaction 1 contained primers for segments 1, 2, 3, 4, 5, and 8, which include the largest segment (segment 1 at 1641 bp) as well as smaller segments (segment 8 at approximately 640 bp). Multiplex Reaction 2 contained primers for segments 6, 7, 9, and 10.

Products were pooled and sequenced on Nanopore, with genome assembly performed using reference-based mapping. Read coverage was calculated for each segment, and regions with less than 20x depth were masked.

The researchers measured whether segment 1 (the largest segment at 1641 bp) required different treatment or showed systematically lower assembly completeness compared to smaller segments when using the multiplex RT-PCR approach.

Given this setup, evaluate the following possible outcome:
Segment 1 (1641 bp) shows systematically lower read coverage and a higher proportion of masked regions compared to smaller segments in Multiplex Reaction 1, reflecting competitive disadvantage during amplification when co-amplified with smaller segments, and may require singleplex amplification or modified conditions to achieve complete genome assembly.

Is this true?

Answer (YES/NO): YES